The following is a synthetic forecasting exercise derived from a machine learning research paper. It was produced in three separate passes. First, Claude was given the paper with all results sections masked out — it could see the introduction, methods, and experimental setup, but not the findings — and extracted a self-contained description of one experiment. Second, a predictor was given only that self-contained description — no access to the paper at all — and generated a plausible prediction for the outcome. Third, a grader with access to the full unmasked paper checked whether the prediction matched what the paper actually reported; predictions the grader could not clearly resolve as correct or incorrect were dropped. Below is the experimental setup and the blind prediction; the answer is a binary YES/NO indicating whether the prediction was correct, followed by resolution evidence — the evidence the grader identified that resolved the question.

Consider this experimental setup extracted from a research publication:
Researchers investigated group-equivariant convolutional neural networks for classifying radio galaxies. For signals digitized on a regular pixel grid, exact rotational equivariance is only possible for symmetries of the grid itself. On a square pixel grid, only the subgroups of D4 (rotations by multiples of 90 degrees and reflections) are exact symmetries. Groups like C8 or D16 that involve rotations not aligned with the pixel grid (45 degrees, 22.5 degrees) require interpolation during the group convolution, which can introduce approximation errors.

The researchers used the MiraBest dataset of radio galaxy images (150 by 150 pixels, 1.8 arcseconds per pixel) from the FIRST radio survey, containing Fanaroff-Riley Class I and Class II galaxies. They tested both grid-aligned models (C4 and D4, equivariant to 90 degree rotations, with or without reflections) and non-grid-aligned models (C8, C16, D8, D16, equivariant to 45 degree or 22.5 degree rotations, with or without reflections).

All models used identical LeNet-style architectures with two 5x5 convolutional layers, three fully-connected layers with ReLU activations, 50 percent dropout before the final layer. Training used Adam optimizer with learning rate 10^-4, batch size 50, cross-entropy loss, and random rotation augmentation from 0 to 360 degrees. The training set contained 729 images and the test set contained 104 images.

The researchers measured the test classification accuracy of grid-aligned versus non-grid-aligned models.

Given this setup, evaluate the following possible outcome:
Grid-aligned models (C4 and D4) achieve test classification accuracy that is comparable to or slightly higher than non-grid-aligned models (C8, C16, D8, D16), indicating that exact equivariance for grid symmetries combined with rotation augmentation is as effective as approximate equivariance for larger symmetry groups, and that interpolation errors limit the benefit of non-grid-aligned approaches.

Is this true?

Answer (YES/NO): NO